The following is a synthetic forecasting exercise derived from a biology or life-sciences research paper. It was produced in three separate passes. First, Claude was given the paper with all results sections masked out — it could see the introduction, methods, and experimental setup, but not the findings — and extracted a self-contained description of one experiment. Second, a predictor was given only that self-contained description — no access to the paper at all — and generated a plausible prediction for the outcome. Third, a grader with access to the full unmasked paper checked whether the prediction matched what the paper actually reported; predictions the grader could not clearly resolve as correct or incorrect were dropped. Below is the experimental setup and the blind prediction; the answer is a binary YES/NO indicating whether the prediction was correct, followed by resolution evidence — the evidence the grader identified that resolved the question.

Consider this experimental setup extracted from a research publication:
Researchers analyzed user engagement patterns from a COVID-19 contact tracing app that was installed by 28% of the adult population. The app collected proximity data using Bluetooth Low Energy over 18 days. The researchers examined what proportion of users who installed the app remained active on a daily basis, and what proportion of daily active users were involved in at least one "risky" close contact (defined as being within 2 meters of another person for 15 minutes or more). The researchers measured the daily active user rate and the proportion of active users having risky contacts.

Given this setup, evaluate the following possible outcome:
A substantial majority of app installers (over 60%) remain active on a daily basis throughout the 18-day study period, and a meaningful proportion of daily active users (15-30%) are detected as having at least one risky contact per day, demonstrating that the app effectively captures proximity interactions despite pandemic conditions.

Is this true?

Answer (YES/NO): NO